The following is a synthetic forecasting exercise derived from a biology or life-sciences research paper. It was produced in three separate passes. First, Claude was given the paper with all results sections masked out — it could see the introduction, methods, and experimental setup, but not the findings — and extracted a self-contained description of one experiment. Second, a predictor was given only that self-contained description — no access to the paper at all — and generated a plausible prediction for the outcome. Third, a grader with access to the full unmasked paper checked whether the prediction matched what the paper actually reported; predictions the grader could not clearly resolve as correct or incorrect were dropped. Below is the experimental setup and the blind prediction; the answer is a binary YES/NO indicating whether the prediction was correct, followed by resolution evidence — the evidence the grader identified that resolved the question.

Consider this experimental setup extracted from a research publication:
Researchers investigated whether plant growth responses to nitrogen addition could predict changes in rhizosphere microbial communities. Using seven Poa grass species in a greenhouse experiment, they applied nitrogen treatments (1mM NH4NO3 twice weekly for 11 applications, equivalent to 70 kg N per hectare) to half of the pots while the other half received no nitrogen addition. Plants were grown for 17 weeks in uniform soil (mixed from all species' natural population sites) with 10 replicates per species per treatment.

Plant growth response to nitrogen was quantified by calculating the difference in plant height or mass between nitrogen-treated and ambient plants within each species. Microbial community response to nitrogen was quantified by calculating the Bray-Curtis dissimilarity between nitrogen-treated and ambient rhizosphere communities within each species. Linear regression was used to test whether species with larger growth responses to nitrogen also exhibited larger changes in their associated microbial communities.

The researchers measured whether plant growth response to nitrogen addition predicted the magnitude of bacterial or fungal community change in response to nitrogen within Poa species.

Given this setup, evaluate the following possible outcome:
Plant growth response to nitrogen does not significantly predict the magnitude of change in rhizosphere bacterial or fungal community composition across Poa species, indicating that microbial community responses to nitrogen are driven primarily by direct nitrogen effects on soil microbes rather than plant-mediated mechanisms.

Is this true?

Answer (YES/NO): NO